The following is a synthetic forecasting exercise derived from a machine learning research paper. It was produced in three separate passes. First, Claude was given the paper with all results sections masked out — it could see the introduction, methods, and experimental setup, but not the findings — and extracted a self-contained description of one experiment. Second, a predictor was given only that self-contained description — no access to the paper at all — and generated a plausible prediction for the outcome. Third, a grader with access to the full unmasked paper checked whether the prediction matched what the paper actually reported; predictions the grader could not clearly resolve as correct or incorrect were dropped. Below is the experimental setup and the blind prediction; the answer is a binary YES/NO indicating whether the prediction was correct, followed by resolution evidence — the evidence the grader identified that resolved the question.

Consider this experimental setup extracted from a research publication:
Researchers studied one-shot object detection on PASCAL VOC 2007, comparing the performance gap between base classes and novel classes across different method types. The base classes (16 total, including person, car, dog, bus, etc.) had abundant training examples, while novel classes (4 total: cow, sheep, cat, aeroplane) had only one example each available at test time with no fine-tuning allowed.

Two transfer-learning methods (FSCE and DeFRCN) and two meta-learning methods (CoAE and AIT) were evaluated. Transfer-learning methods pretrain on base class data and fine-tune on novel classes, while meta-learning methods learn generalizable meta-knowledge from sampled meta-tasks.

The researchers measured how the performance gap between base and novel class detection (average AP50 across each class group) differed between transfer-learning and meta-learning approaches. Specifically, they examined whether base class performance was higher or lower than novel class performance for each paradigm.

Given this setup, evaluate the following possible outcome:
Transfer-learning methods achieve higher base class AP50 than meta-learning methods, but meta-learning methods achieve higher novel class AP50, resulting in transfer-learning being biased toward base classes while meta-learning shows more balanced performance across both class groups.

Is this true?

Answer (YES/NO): NO